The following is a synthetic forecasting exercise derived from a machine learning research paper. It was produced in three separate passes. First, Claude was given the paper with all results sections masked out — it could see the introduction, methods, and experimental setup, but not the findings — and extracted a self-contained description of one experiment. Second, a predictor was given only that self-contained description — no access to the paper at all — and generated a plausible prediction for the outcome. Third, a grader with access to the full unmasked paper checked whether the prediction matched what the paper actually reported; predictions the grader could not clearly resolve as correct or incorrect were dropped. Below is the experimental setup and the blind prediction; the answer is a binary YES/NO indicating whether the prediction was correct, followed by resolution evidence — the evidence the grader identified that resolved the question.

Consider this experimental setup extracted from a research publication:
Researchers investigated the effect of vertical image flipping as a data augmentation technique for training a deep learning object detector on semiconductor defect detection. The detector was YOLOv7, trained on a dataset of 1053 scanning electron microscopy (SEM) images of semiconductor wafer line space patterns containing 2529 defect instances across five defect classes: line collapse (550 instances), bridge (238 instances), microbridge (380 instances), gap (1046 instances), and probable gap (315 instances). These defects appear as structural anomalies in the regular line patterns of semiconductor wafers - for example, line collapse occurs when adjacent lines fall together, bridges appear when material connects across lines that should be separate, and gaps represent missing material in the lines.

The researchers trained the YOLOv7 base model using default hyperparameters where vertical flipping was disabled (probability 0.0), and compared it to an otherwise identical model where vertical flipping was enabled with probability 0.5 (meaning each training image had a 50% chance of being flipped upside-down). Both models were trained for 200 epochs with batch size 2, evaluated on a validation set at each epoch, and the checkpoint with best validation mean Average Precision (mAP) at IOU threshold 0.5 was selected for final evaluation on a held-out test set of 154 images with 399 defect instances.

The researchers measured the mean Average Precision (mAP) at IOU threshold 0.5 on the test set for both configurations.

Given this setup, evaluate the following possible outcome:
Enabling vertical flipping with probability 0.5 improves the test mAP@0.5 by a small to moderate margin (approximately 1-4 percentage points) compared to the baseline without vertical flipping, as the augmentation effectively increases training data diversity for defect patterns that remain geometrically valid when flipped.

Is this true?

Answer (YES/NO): YES